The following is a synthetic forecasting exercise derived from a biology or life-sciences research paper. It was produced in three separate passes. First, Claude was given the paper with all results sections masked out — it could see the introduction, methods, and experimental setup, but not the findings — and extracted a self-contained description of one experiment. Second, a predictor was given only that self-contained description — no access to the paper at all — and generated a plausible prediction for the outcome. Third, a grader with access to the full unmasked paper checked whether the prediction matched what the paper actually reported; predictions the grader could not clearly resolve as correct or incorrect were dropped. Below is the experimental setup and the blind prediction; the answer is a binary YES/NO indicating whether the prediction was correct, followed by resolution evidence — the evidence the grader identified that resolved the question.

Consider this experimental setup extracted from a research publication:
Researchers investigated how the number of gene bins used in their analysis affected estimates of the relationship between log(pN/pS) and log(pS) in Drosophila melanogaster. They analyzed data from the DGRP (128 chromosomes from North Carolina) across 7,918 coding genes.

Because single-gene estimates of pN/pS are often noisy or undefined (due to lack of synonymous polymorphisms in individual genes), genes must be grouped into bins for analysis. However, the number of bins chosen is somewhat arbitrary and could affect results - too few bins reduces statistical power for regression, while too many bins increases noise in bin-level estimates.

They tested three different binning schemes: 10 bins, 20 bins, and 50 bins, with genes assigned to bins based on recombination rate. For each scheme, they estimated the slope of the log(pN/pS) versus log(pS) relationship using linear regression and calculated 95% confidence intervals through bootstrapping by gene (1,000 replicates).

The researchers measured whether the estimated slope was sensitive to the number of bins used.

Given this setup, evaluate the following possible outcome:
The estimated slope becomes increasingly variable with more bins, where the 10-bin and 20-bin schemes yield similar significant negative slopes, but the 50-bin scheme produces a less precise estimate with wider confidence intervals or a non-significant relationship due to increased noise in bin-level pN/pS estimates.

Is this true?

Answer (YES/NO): NO